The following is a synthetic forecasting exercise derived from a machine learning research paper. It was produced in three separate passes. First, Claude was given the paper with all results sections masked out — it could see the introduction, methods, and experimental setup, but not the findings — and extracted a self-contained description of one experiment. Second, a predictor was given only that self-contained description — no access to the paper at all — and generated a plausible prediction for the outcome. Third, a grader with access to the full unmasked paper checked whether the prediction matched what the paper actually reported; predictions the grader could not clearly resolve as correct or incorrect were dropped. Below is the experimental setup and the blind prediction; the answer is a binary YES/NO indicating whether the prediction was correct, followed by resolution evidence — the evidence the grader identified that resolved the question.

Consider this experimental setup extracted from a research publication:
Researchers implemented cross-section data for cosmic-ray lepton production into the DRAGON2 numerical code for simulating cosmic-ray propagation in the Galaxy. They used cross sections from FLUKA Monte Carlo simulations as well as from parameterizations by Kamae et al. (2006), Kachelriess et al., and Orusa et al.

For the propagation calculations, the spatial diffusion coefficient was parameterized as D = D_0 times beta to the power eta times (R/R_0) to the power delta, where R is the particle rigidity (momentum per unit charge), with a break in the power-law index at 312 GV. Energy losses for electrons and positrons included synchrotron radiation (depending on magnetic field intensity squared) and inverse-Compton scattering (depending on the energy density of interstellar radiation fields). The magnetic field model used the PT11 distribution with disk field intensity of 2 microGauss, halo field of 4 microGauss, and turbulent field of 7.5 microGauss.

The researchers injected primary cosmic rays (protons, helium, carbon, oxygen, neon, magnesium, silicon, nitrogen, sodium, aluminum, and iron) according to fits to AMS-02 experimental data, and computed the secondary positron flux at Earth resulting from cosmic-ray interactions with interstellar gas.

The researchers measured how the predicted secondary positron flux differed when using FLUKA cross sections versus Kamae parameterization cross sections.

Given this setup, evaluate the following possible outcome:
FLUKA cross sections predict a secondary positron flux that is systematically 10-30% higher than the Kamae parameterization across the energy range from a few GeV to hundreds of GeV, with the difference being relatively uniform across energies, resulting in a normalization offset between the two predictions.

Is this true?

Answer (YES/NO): YES